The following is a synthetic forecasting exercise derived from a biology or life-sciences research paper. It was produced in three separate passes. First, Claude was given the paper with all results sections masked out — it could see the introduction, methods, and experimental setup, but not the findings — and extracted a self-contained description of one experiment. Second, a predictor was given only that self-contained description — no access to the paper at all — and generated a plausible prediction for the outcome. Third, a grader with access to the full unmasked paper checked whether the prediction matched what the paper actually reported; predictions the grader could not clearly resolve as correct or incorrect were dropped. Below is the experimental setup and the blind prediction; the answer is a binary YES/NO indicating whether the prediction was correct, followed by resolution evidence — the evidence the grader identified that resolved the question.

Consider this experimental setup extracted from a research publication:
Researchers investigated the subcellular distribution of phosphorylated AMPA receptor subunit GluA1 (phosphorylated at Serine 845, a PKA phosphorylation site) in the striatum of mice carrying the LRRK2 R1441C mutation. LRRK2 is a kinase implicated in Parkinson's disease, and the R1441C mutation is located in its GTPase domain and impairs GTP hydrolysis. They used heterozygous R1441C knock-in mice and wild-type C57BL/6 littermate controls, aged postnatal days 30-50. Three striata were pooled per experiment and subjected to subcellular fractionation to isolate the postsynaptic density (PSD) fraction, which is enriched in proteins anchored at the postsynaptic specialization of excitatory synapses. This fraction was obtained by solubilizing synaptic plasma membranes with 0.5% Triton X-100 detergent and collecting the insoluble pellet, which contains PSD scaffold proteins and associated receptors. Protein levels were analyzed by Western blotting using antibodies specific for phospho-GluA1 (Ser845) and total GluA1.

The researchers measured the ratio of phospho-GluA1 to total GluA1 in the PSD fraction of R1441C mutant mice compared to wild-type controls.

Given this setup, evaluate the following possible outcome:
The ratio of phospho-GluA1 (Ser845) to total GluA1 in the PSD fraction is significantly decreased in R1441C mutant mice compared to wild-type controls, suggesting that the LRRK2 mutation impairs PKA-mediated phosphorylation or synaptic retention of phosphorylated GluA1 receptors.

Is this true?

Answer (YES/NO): NO